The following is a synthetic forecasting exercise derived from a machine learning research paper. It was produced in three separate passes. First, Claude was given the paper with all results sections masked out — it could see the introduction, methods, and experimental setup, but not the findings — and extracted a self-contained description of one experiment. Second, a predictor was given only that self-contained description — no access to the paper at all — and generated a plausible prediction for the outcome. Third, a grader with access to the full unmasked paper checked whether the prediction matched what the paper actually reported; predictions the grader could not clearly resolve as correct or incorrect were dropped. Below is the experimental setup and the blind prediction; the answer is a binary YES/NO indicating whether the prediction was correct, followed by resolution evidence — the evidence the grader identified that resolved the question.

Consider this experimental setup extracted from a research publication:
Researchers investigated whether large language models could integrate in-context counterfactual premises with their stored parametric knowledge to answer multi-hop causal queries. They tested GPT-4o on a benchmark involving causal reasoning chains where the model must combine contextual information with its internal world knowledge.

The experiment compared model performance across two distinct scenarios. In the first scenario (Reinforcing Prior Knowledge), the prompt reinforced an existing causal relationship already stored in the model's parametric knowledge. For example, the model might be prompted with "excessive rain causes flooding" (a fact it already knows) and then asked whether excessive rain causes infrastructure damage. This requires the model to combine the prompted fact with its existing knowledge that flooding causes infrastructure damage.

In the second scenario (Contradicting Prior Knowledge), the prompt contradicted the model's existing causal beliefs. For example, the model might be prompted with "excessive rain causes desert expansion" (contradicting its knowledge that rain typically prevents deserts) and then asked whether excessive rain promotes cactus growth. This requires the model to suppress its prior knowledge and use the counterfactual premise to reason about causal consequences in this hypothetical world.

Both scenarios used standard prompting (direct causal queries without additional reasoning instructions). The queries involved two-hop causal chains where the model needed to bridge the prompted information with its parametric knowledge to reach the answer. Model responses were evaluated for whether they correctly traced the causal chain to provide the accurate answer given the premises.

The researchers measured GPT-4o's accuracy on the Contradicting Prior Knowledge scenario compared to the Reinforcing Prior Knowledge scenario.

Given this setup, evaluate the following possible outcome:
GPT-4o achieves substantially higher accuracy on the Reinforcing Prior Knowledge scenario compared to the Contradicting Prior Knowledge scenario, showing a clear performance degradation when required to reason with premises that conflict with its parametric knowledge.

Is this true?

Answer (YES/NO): YES